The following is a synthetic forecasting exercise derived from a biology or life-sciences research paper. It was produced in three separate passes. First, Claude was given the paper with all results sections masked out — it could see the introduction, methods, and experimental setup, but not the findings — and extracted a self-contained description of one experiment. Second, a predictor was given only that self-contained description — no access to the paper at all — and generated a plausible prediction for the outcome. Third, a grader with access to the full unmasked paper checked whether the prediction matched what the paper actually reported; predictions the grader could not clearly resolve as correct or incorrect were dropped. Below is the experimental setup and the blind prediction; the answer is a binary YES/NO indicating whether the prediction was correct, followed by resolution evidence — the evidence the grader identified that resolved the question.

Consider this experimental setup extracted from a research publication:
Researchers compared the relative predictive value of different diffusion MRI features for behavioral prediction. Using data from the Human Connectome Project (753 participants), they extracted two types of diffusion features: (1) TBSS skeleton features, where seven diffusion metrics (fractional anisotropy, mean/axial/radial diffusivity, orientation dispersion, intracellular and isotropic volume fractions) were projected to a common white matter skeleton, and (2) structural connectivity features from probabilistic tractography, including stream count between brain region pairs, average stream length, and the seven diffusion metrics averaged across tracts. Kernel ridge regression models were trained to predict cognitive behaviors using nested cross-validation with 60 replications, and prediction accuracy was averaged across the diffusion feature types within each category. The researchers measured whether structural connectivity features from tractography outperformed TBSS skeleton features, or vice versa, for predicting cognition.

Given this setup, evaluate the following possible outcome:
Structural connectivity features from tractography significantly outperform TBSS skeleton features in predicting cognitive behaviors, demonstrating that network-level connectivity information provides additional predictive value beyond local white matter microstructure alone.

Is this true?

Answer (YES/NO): NO